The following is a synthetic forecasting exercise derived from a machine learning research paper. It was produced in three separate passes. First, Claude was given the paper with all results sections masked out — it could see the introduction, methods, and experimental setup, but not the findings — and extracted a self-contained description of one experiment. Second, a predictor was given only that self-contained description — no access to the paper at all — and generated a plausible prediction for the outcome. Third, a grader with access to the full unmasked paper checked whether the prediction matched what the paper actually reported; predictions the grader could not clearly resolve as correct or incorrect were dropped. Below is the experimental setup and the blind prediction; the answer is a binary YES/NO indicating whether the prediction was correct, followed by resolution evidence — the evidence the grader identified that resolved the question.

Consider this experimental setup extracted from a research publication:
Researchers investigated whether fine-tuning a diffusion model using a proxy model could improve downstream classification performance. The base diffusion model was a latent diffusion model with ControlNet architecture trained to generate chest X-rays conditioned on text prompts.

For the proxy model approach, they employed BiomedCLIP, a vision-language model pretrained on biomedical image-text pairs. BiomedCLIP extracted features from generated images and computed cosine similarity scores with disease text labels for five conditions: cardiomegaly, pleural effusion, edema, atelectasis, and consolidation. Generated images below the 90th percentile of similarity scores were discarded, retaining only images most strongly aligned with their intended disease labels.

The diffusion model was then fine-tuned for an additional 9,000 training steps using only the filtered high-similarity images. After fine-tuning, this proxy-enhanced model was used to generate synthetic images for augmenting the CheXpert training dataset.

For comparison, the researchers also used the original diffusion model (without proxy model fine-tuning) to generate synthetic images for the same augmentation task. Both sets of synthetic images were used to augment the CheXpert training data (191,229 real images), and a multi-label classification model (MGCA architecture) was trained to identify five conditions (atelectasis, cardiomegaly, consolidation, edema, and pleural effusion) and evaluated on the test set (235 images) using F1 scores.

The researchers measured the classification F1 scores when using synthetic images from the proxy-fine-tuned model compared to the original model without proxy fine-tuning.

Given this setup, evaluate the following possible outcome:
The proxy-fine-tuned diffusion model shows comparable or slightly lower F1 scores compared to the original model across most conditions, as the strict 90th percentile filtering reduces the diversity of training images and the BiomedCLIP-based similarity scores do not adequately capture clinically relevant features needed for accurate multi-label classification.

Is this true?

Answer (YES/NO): NO